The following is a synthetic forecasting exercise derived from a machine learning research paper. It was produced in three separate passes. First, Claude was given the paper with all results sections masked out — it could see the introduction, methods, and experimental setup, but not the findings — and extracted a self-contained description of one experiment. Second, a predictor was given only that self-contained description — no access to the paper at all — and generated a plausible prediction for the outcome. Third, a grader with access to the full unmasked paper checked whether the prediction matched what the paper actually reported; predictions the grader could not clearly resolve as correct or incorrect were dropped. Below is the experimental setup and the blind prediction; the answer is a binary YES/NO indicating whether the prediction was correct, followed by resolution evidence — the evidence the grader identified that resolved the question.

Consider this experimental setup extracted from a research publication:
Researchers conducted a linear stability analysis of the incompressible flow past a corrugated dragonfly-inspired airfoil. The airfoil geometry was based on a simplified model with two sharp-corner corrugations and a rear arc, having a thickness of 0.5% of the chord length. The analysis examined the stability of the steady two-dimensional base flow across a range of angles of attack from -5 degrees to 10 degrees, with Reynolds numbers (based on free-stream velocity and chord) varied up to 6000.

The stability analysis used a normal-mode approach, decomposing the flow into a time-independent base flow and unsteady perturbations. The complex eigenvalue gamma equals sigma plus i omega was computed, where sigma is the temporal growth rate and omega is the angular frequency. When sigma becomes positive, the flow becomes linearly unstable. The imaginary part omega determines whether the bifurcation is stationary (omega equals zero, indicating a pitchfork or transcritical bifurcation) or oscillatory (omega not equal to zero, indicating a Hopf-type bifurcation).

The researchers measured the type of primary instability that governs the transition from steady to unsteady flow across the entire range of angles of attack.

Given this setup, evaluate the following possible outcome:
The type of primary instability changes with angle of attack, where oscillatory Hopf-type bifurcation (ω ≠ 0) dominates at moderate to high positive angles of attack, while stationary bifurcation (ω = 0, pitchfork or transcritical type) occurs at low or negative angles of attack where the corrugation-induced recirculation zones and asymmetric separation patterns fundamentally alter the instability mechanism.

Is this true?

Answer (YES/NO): NO